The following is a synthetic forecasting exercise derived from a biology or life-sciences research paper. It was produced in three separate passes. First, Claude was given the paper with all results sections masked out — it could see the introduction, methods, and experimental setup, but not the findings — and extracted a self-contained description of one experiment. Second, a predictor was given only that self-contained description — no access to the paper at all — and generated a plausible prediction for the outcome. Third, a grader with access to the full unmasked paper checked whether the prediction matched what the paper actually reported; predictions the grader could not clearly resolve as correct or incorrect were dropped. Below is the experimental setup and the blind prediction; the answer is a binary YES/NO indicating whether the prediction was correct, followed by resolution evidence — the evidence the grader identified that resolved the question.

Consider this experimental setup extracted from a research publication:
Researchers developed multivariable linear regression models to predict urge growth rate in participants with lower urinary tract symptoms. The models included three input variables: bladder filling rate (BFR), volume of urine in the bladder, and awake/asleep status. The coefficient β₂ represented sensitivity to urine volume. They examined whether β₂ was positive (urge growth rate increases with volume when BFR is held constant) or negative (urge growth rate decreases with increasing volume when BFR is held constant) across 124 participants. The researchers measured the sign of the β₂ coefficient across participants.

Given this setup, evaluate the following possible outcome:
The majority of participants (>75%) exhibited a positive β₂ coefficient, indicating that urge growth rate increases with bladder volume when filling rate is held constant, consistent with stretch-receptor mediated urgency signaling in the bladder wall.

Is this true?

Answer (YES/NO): NO